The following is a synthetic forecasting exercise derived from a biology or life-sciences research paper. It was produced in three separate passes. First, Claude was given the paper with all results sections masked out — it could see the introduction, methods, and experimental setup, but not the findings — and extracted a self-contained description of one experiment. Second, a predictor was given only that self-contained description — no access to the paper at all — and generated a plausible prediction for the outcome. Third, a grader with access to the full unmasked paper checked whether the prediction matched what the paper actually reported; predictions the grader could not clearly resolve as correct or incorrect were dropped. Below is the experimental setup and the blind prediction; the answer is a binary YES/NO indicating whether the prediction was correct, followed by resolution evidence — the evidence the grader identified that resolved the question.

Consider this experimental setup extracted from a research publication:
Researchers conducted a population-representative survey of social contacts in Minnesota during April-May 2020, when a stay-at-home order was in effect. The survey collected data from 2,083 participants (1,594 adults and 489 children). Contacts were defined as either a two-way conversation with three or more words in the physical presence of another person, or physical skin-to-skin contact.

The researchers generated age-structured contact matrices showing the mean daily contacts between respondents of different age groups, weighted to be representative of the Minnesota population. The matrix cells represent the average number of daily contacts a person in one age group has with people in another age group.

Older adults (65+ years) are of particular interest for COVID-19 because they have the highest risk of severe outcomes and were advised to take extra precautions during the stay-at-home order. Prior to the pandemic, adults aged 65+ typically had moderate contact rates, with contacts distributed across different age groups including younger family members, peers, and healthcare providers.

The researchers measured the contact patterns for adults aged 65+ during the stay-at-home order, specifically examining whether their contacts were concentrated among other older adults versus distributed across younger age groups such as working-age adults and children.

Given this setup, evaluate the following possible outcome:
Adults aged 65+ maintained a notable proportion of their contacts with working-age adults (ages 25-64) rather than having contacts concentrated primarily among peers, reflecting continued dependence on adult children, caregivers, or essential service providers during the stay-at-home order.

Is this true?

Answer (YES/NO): NO